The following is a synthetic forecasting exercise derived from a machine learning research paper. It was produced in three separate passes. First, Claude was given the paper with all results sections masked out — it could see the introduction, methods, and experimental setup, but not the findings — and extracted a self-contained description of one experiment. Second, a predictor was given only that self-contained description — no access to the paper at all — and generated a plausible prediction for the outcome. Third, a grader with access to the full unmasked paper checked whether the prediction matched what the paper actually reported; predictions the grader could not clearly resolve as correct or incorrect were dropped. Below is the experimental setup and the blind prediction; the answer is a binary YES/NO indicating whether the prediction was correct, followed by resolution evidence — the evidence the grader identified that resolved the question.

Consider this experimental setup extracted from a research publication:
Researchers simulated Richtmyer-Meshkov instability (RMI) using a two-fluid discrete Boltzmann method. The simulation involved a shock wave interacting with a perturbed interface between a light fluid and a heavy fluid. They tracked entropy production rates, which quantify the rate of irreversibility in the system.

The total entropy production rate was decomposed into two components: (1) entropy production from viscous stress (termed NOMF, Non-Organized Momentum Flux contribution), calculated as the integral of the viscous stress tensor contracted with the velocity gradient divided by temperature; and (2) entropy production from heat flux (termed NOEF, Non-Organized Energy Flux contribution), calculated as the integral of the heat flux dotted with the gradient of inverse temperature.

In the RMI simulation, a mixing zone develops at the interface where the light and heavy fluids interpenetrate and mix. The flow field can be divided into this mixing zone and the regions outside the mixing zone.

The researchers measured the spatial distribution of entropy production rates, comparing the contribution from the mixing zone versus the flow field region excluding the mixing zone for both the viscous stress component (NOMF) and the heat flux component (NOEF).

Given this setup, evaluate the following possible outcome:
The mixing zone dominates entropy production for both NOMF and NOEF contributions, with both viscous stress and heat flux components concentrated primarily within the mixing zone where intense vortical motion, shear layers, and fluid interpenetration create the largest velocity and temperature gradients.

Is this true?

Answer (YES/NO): NO